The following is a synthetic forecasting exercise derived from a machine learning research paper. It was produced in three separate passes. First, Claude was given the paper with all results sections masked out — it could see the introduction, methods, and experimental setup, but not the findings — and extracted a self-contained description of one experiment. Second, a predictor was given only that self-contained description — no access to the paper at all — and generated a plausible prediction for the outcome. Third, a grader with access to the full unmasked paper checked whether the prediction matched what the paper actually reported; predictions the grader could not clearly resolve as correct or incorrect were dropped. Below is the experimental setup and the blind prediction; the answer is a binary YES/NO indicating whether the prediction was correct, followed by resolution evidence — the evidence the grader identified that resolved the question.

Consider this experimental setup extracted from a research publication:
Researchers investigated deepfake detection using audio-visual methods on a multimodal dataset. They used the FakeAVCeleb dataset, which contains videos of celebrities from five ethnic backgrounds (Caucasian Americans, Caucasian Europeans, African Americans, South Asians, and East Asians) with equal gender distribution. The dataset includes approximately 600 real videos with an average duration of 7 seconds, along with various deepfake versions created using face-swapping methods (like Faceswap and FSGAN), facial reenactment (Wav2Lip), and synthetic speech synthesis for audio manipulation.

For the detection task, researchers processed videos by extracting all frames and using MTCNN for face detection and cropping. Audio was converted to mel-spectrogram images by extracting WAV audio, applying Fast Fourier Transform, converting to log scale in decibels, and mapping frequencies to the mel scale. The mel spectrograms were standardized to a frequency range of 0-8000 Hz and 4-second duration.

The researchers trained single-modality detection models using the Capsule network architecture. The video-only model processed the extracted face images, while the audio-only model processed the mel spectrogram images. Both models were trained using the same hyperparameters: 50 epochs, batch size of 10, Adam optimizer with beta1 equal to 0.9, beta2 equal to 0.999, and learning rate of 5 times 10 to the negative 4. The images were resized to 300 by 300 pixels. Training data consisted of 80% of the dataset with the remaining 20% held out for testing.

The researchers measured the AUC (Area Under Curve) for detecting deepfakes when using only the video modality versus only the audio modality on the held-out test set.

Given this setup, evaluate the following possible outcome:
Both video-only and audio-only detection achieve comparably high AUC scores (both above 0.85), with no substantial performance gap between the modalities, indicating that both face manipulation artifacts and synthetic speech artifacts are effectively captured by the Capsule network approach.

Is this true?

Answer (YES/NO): YES